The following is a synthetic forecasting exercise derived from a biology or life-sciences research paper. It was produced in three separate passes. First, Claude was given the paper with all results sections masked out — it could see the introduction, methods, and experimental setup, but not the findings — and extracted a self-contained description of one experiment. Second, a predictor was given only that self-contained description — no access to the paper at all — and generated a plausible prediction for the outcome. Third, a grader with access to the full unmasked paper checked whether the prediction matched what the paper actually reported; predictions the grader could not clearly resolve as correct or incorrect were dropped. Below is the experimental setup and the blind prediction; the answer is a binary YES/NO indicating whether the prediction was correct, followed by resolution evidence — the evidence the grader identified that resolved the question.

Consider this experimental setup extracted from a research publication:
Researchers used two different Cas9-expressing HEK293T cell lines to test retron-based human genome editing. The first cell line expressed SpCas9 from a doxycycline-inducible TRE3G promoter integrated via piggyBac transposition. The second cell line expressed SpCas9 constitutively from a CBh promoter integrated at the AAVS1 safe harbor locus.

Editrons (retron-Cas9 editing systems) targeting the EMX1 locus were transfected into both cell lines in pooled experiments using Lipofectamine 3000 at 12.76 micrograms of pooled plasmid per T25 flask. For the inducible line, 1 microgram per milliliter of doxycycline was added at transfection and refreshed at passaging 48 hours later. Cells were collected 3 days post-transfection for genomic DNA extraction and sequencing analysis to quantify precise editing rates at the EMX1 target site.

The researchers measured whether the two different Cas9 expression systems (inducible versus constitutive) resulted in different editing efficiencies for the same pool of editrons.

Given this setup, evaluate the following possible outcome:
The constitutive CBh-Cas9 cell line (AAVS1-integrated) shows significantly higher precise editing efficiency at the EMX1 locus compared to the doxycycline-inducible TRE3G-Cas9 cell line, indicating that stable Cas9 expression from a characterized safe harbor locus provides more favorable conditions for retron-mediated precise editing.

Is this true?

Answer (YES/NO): NO